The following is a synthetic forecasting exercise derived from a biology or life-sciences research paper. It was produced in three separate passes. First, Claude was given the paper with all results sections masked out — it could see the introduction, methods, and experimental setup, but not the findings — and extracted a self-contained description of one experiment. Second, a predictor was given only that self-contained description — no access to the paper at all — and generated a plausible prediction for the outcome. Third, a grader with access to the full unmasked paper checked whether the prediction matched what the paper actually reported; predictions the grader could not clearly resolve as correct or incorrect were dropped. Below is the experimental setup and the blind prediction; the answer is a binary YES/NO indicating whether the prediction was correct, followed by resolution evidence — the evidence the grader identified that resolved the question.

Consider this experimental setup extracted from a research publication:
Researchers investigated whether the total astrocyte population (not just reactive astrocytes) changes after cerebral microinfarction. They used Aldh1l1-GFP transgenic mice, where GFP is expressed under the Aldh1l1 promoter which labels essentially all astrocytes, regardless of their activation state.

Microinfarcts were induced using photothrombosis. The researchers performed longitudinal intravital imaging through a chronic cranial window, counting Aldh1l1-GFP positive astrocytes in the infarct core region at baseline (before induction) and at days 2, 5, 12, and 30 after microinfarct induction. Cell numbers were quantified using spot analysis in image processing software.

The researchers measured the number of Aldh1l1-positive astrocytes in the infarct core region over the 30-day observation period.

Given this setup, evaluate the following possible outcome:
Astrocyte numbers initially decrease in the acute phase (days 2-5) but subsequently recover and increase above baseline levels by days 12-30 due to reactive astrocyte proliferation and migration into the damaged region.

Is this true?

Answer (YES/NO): NO